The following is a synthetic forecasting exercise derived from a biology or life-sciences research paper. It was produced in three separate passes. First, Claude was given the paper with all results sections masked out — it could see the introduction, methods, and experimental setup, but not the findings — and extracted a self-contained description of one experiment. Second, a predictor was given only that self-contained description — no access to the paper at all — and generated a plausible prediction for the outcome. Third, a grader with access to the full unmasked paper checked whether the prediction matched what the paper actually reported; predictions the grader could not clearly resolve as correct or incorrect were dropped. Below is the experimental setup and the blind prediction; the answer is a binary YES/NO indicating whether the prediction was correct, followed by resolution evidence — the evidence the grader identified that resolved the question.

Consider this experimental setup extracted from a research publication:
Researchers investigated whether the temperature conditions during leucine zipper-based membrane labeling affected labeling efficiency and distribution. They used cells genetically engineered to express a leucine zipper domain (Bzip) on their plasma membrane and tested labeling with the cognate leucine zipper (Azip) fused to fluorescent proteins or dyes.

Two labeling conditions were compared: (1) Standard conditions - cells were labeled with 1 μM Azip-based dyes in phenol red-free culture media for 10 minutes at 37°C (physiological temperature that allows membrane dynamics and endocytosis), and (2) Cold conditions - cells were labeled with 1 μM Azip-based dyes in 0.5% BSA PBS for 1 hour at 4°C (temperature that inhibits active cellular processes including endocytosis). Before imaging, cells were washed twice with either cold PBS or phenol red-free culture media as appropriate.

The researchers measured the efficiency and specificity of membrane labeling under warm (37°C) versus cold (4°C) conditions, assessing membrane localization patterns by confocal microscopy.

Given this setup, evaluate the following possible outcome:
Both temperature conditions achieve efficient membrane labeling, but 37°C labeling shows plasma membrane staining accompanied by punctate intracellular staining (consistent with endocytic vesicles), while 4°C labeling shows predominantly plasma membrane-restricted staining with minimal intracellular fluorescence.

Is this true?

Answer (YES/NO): NO